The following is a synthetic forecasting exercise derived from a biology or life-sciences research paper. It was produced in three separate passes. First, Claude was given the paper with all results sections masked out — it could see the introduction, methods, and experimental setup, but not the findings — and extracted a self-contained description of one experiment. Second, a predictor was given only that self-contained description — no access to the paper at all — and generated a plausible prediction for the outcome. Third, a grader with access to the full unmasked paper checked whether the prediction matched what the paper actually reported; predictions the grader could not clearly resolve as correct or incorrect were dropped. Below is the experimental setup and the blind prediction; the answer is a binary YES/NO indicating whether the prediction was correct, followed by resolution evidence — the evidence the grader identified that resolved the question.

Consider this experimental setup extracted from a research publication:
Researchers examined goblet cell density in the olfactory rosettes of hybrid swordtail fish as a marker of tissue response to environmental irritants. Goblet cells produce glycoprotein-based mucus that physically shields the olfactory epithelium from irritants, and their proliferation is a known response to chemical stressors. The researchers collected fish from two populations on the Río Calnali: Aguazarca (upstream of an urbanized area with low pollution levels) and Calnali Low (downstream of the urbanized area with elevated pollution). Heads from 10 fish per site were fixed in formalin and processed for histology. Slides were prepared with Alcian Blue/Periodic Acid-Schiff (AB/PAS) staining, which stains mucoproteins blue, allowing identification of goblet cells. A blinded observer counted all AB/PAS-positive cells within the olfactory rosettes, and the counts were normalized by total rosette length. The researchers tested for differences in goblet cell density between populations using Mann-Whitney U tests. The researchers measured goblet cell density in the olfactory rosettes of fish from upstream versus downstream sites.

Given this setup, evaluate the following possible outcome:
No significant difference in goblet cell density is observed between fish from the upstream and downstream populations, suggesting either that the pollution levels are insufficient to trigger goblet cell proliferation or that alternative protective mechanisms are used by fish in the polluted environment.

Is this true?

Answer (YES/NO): NO